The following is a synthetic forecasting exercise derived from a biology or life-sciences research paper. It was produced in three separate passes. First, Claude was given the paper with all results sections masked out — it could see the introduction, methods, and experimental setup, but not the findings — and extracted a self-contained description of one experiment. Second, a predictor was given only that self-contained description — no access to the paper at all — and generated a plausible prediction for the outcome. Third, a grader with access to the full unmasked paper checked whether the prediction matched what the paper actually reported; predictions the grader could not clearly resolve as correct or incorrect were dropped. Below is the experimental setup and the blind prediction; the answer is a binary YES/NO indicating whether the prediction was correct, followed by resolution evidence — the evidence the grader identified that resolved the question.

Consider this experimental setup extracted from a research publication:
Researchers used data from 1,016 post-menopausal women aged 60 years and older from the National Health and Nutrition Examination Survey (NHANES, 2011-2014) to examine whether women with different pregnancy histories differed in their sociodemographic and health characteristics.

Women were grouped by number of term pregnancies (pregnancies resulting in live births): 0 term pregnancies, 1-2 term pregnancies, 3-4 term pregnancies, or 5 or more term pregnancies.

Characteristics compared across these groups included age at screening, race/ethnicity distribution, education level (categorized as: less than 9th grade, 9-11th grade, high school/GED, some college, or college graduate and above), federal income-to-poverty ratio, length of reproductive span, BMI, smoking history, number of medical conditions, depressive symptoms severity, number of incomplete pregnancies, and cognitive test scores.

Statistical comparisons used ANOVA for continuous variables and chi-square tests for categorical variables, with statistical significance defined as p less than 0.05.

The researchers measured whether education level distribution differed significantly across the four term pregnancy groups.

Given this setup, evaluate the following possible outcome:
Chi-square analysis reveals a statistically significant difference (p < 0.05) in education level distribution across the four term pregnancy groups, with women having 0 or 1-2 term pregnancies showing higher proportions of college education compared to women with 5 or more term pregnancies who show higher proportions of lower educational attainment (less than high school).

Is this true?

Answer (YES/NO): YES